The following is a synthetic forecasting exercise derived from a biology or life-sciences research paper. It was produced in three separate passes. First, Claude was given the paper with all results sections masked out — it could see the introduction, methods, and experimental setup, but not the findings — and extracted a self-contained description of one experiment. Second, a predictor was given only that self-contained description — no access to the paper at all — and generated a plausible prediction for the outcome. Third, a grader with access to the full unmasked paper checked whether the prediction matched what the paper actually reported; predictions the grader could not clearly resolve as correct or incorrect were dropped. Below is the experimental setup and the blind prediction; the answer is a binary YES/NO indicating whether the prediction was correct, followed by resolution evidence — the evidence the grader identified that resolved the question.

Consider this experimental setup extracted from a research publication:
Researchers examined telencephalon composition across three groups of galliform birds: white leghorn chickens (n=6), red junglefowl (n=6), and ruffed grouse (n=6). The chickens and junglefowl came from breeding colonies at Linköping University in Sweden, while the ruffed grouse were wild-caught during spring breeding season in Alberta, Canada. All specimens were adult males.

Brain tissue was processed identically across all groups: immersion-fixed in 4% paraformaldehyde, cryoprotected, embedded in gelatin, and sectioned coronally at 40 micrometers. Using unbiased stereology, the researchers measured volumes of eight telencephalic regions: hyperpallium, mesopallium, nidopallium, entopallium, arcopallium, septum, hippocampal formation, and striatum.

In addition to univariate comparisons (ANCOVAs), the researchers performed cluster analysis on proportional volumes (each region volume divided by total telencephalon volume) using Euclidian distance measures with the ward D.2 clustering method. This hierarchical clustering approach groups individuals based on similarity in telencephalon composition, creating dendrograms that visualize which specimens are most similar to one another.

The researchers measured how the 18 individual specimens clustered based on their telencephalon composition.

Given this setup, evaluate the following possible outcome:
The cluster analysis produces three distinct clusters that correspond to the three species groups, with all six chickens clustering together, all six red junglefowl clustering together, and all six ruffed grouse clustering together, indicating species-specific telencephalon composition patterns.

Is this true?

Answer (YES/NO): NO